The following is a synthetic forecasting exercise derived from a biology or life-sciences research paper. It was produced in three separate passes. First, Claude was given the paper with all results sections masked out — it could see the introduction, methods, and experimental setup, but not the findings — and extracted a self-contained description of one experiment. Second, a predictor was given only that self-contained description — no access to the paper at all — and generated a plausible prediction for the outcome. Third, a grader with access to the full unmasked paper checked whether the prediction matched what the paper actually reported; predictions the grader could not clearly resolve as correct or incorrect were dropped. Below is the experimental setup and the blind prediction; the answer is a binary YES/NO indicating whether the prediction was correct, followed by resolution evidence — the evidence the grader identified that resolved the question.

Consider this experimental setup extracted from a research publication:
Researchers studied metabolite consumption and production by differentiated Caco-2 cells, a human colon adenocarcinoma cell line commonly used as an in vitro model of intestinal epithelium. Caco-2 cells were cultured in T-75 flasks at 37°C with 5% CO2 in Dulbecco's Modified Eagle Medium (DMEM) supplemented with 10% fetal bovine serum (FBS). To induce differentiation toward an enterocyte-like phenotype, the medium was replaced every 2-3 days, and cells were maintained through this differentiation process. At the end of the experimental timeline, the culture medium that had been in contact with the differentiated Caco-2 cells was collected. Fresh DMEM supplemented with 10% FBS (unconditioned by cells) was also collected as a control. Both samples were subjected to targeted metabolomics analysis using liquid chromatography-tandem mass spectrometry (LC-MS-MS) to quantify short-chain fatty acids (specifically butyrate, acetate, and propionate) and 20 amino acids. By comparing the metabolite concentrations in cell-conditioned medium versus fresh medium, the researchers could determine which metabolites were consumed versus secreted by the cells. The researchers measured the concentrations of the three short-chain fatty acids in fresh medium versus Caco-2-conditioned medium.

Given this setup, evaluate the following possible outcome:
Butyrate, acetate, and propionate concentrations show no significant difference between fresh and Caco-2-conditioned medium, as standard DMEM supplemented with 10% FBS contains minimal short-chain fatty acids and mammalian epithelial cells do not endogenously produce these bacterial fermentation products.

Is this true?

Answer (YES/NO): NO